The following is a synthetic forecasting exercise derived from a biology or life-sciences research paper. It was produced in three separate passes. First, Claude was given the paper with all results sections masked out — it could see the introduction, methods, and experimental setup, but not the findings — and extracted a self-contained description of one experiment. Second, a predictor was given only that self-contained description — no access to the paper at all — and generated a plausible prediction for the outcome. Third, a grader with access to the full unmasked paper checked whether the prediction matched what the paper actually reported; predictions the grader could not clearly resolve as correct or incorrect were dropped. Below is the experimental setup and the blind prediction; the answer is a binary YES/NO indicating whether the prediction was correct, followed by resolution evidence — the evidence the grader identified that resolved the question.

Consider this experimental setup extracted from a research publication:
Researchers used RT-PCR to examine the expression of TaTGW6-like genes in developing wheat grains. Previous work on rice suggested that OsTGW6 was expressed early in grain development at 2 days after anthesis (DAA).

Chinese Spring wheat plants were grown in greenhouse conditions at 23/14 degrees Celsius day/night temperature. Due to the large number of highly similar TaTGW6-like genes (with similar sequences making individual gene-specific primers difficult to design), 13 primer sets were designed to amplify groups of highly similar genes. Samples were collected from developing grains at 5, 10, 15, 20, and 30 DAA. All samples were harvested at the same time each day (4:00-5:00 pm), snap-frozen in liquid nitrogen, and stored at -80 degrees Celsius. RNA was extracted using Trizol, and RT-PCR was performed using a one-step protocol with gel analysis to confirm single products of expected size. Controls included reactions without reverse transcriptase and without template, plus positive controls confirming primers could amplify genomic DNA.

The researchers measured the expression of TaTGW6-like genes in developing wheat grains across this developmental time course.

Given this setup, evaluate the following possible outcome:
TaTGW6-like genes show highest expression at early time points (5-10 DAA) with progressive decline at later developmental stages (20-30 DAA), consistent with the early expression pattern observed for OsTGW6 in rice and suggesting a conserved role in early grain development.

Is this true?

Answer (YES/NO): NO